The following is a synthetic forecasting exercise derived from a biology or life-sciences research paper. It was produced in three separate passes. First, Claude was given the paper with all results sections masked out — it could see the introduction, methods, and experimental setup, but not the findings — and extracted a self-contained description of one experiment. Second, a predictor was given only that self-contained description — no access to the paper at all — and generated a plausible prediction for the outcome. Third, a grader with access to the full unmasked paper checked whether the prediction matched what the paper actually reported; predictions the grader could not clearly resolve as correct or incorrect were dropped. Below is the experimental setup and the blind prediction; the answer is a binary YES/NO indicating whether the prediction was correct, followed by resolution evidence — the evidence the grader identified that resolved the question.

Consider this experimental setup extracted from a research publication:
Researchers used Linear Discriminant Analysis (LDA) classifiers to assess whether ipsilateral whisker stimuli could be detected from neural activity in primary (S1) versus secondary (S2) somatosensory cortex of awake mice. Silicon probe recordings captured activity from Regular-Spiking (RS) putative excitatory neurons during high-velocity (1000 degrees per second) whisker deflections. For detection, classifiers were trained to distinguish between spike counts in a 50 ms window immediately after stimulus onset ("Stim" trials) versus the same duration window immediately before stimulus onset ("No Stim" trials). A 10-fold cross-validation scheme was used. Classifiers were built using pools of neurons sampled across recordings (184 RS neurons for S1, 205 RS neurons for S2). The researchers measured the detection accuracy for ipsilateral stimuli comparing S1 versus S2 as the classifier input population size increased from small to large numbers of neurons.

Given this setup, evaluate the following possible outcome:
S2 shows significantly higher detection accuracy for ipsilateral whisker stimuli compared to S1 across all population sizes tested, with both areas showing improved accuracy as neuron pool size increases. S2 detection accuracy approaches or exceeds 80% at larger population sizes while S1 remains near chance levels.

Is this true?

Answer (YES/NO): NO